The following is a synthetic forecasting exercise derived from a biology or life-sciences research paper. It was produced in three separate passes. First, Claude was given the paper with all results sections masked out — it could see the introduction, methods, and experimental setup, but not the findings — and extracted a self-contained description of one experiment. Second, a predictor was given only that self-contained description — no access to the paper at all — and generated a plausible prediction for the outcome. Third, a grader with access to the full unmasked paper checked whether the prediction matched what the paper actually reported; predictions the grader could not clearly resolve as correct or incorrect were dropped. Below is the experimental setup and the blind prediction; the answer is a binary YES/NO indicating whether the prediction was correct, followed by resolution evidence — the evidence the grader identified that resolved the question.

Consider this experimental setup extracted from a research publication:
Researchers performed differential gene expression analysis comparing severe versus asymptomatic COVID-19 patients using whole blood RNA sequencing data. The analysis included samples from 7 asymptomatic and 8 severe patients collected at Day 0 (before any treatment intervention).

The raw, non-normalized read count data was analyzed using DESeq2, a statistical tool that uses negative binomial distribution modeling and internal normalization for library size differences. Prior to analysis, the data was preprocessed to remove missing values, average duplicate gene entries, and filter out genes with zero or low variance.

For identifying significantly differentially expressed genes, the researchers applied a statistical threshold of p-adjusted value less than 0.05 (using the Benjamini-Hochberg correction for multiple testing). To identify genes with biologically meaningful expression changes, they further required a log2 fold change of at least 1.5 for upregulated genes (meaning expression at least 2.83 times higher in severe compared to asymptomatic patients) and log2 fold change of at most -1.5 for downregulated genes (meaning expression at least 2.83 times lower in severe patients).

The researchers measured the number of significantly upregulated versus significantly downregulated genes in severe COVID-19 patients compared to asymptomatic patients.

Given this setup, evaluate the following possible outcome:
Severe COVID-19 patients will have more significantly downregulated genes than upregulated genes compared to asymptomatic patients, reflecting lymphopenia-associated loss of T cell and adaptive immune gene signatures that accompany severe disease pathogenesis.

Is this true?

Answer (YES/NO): NO